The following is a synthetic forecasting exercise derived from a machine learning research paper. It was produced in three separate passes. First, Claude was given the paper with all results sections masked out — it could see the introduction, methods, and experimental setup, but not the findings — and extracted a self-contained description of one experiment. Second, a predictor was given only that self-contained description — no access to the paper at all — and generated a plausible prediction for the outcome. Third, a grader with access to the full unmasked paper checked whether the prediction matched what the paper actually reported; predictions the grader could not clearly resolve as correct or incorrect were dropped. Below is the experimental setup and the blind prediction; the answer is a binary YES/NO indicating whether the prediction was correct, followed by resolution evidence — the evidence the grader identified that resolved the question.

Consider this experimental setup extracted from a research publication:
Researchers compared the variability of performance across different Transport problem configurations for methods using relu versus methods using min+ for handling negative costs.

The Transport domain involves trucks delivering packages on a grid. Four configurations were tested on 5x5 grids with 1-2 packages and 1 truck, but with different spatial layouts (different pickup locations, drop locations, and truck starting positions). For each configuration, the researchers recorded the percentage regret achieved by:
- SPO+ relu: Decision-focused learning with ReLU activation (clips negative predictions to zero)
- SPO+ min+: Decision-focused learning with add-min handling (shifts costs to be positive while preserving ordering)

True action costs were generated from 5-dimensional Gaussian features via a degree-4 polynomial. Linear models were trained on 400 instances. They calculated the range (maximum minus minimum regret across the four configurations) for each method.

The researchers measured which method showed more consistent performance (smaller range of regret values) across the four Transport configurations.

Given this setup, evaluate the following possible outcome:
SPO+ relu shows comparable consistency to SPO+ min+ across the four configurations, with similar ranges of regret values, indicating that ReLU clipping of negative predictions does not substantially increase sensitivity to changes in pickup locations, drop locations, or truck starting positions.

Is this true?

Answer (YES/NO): NO